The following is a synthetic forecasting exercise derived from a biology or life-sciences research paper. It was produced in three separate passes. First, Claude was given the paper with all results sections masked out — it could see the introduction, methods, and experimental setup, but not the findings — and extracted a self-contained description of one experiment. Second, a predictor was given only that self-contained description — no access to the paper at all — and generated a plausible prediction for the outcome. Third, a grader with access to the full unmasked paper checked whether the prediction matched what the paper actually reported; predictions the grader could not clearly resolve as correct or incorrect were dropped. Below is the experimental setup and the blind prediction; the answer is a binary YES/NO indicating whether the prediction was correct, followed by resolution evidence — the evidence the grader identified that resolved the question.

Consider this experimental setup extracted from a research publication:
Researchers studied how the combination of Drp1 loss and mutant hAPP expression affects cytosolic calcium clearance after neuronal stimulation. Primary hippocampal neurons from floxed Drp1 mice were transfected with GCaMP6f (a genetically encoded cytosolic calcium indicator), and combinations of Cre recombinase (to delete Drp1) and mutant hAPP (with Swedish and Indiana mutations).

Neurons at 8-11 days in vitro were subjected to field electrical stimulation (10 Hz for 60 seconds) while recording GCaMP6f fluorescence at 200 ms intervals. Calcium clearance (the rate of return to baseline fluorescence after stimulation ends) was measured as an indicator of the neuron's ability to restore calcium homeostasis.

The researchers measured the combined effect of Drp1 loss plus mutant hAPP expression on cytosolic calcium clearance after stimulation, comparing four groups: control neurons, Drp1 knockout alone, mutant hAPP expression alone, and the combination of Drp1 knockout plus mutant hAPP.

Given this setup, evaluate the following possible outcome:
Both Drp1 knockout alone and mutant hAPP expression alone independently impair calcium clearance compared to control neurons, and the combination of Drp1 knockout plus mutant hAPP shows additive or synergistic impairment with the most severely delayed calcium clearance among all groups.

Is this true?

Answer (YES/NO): NO